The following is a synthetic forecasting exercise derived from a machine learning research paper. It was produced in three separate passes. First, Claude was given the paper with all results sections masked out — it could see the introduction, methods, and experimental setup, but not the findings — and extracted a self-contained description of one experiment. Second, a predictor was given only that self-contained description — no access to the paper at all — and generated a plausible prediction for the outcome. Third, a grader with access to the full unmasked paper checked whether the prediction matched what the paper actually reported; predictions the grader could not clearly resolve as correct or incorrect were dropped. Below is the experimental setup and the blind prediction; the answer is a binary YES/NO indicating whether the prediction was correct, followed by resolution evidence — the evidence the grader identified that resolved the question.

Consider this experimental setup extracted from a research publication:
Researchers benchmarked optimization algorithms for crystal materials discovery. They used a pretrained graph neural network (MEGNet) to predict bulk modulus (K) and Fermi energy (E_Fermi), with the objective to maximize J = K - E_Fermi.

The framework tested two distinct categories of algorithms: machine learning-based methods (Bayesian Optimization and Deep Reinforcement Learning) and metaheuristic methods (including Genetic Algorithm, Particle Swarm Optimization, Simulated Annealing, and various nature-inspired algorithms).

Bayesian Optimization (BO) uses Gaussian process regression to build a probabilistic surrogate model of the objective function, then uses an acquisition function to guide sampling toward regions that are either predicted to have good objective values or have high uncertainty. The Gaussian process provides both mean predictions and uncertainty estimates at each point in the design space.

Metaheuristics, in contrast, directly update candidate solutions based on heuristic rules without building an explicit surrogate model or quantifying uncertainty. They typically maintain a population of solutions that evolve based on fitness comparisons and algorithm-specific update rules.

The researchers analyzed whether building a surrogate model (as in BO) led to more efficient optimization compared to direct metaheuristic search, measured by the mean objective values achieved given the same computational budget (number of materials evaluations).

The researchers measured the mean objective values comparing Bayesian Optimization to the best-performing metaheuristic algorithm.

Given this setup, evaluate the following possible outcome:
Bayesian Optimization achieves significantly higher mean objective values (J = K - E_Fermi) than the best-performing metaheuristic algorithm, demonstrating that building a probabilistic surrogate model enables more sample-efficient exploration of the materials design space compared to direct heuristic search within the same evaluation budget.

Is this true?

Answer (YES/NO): NO